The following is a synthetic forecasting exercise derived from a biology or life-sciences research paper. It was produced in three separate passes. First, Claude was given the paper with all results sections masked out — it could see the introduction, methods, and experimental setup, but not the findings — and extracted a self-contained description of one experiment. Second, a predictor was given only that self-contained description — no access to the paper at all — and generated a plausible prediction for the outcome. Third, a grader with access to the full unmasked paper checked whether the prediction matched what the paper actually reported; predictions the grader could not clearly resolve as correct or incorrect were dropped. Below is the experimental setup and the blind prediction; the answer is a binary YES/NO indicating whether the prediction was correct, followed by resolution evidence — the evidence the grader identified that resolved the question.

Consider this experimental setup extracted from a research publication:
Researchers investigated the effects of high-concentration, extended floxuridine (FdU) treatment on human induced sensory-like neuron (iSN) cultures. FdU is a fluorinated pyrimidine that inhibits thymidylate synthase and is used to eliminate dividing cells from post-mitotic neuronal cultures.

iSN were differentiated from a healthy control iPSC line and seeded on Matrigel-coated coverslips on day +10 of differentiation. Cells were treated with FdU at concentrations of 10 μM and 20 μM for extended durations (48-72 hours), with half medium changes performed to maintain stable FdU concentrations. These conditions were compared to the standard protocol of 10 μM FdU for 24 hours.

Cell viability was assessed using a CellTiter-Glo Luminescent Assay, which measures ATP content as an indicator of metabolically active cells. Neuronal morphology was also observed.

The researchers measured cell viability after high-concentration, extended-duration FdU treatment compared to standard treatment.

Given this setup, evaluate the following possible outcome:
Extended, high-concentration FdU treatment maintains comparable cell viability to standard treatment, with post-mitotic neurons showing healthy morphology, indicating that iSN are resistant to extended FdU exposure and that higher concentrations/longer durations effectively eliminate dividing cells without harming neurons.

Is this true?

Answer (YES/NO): NO